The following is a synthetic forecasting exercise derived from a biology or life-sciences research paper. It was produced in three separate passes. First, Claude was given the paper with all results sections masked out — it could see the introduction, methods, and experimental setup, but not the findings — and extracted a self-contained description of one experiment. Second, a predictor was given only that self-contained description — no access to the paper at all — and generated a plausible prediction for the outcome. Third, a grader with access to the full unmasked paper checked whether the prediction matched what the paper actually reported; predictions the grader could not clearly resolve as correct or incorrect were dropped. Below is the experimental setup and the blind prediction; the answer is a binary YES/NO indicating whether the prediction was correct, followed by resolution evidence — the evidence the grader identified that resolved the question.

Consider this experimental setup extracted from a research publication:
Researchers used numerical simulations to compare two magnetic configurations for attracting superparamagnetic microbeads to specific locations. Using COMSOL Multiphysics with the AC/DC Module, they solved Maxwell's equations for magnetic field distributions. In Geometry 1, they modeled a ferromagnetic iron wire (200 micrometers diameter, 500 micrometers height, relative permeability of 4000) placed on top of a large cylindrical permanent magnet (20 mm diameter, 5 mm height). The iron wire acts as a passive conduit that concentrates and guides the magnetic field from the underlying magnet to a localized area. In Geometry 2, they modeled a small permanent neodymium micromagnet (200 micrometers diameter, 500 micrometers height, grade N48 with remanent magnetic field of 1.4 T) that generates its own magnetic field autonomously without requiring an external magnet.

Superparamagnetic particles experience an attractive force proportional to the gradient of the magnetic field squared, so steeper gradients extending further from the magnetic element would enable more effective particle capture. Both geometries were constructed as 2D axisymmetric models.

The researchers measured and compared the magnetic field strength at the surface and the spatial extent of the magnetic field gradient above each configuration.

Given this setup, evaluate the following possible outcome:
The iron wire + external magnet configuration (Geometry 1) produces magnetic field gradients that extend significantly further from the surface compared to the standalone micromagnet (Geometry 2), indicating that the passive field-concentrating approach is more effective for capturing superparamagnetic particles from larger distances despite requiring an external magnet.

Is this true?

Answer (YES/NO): NO